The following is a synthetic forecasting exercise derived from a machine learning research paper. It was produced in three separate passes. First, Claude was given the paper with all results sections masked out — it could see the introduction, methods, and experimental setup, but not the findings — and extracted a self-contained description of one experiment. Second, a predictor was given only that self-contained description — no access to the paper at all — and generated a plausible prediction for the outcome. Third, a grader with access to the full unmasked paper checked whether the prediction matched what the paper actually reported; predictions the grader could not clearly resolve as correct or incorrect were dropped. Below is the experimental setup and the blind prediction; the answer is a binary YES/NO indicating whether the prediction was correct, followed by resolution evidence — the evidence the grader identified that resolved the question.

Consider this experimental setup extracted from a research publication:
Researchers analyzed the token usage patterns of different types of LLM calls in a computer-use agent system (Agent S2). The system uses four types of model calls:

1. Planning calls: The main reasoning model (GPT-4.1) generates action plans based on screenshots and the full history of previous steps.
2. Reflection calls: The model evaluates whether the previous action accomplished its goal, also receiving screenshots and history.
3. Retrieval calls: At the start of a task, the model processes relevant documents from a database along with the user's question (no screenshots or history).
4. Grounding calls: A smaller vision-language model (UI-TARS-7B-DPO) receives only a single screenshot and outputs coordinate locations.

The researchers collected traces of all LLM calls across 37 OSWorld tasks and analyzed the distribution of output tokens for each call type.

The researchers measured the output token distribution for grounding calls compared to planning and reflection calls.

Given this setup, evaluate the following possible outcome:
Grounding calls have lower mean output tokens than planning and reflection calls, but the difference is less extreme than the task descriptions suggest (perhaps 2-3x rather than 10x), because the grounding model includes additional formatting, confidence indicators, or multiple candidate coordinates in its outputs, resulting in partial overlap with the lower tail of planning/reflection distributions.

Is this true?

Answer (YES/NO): NO